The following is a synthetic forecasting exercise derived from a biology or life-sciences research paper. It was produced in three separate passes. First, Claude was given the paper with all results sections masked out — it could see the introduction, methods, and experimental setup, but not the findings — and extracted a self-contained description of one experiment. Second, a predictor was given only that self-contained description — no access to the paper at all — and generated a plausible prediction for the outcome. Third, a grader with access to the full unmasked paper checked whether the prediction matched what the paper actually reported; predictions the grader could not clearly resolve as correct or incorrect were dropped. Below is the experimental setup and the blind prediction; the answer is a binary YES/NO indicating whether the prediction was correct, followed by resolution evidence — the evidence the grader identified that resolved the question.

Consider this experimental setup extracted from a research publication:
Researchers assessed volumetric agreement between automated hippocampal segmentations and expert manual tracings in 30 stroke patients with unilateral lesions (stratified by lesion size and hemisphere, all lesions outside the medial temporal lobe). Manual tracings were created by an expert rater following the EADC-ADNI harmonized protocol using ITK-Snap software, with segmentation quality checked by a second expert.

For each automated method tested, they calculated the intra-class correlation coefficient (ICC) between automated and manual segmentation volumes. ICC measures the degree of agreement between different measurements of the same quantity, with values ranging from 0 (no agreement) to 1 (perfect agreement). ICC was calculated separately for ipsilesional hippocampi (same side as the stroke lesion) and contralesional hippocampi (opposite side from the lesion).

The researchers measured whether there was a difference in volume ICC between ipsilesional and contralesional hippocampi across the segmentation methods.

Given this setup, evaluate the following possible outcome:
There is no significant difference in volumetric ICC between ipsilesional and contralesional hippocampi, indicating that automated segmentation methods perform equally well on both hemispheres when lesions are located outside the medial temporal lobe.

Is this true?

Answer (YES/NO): YES